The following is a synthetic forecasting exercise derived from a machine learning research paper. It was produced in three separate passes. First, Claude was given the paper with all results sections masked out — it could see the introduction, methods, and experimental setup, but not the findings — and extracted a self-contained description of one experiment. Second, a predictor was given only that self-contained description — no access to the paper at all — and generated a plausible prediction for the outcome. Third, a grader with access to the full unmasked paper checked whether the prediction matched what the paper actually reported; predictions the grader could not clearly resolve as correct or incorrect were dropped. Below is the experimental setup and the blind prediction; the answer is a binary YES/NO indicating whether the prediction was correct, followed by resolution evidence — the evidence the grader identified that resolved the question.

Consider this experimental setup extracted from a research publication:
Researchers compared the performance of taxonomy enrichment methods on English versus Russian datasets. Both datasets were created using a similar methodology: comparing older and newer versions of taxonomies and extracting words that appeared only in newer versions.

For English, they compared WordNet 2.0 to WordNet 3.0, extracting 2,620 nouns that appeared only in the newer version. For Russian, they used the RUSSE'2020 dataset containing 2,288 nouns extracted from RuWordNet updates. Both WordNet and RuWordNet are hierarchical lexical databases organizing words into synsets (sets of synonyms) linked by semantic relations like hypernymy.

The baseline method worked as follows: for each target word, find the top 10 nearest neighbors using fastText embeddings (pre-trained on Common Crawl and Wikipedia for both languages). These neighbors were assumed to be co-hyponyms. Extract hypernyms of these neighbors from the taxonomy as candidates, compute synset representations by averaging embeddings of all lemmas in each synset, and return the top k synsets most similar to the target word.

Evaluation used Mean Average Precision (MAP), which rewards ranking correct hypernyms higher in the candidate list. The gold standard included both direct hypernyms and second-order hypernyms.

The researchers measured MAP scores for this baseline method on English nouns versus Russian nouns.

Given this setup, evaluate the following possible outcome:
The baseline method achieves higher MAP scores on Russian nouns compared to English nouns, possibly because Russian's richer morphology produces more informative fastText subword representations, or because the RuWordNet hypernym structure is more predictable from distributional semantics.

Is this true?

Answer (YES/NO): YES